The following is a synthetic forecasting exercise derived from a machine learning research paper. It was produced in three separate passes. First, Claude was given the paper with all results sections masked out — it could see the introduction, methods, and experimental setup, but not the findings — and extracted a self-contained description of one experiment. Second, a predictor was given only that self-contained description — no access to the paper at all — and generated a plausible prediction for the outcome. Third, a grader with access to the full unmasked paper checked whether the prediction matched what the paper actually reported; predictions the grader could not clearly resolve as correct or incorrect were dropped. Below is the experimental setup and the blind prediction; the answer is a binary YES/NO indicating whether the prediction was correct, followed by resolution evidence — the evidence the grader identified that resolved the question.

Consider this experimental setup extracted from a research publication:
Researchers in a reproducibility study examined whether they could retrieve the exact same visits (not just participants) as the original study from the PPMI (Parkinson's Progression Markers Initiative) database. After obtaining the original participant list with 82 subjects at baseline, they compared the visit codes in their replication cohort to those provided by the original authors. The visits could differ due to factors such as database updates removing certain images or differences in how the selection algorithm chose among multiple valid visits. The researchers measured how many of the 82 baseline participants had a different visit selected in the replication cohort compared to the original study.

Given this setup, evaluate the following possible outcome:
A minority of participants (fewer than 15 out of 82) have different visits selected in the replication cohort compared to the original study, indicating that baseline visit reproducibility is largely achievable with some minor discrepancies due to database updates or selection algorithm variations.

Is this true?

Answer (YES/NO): YES